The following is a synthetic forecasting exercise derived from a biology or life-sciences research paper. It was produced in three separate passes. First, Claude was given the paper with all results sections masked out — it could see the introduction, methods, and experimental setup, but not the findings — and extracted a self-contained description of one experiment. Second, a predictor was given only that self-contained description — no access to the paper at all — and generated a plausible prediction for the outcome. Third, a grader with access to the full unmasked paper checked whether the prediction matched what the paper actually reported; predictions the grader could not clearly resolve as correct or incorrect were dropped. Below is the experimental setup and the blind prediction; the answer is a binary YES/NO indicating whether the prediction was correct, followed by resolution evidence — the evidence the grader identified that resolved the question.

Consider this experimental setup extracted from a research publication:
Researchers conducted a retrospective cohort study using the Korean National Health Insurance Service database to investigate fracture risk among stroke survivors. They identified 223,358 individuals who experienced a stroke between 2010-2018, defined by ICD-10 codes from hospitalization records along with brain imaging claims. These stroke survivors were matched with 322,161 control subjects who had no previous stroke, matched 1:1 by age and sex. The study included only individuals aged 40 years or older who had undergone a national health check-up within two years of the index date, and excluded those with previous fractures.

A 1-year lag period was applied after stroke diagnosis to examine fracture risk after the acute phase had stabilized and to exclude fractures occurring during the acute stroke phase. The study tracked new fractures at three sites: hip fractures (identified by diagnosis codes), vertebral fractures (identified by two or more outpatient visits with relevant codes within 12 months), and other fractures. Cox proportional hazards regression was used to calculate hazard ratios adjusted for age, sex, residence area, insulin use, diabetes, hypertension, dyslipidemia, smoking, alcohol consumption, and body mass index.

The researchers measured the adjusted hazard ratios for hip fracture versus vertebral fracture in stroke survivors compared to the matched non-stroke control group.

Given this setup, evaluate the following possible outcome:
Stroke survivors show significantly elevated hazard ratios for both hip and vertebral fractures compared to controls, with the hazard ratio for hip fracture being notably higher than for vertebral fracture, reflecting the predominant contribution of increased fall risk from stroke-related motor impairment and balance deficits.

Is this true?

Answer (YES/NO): YES